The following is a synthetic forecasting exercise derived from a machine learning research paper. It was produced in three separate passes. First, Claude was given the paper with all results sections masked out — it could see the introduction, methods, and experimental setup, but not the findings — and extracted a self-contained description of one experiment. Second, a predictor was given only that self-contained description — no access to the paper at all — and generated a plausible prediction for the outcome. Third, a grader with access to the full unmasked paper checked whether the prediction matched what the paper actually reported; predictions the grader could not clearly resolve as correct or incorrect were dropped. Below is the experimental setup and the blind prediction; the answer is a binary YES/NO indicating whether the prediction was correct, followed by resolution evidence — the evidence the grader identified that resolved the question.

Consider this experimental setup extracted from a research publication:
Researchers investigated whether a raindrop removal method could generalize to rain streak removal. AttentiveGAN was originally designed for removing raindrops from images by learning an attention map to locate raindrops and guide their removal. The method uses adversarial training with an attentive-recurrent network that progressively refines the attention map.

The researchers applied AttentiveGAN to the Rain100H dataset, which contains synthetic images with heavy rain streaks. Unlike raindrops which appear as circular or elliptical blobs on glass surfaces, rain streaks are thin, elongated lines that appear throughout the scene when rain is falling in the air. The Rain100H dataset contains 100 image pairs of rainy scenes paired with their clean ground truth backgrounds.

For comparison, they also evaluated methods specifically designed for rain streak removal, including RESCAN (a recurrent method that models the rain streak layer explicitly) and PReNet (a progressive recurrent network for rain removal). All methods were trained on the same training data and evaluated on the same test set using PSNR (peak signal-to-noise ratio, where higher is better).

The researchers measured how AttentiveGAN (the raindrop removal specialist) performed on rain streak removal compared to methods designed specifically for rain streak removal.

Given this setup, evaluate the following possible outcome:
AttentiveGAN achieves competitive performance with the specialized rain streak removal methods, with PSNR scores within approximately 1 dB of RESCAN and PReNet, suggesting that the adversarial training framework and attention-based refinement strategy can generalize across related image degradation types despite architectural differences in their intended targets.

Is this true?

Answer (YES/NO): NO